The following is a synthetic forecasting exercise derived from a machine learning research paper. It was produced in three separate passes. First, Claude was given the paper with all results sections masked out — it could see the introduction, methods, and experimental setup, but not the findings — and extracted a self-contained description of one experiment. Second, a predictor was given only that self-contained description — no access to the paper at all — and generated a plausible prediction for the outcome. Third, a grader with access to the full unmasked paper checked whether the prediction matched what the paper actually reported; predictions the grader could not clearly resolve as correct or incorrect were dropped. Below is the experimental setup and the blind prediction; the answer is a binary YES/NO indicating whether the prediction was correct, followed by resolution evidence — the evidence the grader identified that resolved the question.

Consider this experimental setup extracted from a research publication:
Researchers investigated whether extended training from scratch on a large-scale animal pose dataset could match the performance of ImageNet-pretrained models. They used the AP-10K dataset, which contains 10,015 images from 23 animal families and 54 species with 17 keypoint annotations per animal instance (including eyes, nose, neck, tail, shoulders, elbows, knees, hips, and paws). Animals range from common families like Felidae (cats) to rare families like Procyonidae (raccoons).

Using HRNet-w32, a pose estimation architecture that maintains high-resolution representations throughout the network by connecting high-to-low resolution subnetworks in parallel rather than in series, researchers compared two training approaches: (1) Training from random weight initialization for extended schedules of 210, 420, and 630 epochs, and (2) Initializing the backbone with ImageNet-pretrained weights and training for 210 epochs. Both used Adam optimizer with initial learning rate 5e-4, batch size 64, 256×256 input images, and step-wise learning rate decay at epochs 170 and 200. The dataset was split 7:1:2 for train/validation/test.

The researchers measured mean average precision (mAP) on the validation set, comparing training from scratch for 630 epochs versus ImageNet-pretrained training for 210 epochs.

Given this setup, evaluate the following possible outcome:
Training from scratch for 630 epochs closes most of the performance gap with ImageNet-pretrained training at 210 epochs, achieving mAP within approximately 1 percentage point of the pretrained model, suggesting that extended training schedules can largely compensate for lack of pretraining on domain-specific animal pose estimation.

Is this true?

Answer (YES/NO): YES